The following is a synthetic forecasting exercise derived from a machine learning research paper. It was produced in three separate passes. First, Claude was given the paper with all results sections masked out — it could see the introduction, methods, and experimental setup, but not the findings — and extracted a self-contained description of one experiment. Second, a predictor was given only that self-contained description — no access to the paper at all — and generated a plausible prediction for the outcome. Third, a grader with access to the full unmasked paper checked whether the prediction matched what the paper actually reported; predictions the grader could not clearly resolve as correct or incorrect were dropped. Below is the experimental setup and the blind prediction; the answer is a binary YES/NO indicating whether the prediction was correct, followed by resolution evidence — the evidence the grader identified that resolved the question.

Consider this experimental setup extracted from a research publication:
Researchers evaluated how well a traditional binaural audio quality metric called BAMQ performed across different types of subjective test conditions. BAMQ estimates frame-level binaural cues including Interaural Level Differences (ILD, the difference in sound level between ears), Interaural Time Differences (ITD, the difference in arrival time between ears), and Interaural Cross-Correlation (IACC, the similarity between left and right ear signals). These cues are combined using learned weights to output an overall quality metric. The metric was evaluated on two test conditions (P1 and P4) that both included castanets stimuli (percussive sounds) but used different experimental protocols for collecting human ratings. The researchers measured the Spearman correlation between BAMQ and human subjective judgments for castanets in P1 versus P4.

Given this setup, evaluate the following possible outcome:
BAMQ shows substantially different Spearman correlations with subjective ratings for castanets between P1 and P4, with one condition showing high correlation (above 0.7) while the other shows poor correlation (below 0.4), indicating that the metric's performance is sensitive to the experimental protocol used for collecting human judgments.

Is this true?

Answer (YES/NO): YES